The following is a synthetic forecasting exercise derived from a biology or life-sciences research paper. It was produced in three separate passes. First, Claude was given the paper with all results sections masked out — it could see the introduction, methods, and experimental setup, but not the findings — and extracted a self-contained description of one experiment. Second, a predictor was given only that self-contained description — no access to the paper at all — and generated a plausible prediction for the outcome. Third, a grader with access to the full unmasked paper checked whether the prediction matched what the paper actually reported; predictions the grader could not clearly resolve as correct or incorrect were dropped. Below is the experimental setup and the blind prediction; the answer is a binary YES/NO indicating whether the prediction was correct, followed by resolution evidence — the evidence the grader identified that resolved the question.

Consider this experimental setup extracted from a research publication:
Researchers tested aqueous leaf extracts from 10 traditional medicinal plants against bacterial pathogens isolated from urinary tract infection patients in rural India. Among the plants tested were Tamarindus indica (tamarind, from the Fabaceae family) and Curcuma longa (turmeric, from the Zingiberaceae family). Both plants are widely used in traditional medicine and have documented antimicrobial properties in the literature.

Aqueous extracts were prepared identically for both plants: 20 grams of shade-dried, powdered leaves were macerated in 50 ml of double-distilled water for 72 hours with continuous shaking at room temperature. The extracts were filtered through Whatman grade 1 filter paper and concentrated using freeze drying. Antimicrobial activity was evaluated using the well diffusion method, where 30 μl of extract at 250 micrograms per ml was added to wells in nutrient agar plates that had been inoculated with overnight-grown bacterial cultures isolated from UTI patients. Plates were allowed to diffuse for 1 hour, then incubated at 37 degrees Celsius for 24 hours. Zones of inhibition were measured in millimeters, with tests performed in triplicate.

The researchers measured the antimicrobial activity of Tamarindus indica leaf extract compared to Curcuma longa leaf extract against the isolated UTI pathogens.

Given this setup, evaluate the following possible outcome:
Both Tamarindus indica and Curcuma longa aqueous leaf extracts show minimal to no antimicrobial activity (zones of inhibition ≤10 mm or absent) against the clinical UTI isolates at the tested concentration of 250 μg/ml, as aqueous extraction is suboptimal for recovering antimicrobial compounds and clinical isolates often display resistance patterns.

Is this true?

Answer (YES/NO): NO